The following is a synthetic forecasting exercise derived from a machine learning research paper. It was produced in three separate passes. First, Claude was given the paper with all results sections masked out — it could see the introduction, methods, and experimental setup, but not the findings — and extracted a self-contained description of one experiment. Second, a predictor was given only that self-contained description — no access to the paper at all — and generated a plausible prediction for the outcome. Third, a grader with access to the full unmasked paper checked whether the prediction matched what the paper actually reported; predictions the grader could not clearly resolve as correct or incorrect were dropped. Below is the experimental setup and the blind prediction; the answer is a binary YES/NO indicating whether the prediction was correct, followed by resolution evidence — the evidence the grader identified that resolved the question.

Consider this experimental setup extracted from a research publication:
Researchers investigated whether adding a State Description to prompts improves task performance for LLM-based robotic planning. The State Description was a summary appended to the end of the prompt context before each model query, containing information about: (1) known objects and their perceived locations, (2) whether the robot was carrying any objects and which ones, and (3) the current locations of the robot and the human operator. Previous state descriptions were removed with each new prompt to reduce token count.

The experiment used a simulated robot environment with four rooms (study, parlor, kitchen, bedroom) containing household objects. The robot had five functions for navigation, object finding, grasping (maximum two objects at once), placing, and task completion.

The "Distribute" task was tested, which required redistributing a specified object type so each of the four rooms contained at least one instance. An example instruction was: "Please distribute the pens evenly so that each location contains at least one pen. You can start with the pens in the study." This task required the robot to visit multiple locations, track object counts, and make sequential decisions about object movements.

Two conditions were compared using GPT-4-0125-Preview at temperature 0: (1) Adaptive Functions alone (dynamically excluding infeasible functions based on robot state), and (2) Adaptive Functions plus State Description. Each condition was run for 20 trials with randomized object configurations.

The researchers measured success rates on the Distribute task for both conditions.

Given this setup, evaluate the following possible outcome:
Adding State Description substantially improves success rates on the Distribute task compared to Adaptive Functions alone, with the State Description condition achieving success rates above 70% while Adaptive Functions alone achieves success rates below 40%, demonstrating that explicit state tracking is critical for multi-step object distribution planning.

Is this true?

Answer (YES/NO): NO